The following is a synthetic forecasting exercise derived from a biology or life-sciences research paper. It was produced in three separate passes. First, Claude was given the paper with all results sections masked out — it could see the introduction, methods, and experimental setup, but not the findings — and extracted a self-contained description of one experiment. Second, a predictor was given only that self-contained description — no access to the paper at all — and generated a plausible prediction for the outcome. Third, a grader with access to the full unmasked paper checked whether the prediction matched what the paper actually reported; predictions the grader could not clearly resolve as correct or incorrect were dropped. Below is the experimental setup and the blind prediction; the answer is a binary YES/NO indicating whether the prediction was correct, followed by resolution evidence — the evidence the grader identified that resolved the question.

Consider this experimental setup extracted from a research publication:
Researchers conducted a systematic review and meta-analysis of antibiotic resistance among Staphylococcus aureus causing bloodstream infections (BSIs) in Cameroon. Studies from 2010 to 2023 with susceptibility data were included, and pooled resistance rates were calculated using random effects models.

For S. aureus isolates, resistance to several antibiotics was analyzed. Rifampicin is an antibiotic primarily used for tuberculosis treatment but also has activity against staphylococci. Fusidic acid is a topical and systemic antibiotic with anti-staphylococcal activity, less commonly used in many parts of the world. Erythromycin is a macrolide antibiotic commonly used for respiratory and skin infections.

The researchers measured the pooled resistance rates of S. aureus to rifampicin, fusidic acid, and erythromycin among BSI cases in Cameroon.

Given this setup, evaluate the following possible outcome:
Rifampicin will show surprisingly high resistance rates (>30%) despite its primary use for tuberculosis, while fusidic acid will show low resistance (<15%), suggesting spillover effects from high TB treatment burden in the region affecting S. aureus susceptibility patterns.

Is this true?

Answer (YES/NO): NO